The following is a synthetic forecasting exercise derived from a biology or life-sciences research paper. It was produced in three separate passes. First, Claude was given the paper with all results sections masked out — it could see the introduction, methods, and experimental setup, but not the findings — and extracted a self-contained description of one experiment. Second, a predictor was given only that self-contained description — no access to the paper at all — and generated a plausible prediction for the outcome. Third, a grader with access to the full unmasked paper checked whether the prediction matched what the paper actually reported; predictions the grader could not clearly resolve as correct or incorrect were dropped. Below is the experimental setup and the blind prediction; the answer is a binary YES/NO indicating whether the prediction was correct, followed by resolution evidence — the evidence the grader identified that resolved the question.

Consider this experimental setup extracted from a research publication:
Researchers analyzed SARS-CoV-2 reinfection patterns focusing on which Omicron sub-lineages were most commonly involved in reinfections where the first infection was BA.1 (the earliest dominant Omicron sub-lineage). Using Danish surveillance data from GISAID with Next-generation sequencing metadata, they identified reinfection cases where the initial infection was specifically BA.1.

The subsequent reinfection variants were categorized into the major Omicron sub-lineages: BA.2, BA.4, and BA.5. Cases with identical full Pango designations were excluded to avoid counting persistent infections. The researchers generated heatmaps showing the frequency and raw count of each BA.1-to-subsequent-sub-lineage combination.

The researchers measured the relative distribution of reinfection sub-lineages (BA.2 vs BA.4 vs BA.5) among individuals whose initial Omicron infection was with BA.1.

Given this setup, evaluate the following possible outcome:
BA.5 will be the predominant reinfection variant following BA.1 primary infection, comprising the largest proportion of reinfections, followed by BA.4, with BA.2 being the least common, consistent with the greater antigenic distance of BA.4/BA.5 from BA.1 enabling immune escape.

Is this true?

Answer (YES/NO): NO